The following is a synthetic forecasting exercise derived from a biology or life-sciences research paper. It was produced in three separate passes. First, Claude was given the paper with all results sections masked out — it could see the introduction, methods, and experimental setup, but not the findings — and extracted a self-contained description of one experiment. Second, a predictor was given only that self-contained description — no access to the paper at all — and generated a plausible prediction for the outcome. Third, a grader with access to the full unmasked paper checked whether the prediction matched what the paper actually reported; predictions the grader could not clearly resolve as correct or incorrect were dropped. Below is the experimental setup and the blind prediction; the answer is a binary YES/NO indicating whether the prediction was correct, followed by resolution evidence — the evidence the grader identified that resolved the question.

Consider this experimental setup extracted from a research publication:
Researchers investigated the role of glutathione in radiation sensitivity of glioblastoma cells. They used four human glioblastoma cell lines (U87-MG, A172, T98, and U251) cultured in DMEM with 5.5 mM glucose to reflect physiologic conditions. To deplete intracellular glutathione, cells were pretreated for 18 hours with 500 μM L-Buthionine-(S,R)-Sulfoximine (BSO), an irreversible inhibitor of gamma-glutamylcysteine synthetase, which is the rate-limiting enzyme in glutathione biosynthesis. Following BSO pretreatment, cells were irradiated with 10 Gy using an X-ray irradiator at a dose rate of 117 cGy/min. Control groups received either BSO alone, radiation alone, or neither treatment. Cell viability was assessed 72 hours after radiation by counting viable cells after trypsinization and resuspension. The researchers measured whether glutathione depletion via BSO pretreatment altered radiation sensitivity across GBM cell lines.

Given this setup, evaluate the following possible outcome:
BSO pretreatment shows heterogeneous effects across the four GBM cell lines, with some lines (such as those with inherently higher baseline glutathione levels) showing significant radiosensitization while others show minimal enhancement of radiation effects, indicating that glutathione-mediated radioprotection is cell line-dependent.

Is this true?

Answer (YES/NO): YES